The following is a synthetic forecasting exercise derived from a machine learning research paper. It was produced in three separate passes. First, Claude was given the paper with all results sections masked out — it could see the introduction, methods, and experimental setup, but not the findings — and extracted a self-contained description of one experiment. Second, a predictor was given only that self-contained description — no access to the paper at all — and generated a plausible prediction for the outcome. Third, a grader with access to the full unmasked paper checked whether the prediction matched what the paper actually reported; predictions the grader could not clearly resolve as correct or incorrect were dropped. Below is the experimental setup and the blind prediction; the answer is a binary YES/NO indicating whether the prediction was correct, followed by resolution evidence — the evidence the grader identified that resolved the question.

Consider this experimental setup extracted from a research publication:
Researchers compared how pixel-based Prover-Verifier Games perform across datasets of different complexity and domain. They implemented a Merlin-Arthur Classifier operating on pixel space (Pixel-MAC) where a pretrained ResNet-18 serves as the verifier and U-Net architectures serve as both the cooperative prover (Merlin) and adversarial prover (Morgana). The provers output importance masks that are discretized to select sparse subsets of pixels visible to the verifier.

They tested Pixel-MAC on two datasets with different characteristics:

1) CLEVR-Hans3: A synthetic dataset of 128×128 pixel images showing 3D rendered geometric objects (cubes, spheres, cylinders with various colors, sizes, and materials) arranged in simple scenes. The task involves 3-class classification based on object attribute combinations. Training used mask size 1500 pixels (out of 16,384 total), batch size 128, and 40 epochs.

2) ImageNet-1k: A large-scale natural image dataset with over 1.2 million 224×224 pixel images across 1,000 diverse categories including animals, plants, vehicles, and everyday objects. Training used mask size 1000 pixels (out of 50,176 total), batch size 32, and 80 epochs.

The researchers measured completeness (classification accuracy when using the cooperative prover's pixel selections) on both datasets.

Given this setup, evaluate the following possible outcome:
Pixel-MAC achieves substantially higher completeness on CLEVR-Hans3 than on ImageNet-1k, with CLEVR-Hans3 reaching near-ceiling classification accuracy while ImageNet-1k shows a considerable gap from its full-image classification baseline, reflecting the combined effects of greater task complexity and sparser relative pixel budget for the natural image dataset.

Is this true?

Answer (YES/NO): YES